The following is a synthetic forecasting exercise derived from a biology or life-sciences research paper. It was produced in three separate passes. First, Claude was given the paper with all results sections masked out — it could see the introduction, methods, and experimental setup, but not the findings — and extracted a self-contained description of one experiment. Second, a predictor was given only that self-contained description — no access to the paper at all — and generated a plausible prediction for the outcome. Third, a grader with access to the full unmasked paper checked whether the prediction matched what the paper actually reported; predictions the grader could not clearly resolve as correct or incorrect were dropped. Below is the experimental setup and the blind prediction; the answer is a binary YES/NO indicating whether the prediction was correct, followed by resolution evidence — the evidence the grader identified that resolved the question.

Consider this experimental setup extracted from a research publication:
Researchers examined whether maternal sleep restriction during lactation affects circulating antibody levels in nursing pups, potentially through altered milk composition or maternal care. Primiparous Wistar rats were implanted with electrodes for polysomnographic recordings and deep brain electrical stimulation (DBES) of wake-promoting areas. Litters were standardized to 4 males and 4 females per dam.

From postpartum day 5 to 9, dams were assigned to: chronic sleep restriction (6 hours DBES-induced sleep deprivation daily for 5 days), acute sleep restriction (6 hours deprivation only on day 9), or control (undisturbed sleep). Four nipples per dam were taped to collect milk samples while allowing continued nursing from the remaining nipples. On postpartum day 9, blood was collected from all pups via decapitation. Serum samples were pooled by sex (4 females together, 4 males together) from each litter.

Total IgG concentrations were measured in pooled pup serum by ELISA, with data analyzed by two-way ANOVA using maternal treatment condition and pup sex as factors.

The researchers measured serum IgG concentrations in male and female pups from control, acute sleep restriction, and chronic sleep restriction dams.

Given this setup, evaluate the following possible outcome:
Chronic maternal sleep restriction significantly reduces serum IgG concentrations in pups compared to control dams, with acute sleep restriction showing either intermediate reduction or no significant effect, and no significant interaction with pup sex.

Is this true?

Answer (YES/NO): NO